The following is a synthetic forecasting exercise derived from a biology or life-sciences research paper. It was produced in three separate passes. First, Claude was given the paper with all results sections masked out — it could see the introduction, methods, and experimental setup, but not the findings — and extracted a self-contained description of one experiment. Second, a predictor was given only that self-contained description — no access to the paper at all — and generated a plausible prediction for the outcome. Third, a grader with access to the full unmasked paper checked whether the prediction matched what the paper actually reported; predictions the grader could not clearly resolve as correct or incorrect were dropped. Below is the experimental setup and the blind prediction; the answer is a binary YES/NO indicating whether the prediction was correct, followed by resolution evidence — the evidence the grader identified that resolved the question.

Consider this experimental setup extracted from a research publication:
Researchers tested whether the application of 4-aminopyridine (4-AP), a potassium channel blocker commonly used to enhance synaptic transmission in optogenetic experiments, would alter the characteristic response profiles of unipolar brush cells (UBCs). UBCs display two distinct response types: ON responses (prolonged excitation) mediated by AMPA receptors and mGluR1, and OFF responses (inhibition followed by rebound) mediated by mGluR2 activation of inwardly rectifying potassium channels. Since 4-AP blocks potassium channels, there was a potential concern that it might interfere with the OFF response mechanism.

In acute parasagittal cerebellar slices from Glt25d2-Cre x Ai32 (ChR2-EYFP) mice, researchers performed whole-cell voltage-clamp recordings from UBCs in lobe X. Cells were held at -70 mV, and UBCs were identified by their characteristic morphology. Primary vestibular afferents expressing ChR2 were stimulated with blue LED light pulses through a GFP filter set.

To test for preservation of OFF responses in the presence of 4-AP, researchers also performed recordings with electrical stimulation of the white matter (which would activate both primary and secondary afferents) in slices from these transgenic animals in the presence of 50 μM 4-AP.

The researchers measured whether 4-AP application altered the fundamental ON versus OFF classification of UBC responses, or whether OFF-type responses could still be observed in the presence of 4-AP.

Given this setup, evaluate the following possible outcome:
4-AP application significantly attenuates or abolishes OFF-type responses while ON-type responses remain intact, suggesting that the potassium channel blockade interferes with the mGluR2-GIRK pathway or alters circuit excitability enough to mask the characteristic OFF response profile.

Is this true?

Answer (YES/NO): NO